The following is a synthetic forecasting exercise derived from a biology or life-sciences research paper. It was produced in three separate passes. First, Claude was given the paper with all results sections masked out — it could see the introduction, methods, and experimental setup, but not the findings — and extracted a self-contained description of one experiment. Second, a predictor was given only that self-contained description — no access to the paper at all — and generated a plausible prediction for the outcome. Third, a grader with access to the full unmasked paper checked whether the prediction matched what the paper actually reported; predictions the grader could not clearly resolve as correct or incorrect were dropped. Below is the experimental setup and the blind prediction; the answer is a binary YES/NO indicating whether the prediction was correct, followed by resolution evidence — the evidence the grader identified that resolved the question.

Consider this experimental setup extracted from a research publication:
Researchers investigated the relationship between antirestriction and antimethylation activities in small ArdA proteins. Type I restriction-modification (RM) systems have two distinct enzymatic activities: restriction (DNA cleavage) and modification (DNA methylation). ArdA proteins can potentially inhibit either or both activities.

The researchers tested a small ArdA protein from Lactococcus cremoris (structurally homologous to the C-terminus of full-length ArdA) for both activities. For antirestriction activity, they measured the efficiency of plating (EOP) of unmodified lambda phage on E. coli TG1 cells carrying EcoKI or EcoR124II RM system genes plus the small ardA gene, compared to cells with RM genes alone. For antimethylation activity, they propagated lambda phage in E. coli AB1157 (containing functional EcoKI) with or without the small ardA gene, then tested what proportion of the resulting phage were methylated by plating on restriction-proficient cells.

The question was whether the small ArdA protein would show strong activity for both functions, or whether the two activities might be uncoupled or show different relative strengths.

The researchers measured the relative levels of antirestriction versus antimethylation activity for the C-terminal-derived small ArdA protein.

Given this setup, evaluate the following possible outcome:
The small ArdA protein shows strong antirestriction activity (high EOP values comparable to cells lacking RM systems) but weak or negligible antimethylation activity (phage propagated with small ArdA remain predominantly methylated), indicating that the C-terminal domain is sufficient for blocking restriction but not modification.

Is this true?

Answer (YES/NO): NO